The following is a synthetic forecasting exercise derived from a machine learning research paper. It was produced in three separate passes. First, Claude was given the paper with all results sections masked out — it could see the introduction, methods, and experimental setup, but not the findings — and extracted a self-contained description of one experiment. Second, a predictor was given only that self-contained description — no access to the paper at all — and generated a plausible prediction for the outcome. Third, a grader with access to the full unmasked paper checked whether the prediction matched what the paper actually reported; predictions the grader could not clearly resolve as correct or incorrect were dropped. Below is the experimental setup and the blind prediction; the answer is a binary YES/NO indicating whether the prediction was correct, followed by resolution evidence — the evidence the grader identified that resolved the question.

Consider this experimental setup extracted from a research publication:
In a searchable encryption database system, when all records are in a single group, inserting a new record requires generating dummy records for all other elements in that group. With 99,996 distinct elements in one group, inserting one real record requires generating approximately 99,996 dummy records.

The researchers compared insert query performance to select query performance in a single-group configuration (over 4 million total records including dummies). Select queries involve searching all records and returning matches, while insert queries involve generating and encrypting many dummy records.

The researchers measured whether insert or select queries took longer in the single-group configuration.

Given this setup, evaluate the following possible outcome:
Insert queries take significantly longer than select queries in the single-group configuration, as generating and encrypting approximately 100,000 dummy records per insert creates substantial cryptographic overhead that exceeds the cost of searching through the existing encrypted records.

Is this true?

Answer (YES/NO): NO